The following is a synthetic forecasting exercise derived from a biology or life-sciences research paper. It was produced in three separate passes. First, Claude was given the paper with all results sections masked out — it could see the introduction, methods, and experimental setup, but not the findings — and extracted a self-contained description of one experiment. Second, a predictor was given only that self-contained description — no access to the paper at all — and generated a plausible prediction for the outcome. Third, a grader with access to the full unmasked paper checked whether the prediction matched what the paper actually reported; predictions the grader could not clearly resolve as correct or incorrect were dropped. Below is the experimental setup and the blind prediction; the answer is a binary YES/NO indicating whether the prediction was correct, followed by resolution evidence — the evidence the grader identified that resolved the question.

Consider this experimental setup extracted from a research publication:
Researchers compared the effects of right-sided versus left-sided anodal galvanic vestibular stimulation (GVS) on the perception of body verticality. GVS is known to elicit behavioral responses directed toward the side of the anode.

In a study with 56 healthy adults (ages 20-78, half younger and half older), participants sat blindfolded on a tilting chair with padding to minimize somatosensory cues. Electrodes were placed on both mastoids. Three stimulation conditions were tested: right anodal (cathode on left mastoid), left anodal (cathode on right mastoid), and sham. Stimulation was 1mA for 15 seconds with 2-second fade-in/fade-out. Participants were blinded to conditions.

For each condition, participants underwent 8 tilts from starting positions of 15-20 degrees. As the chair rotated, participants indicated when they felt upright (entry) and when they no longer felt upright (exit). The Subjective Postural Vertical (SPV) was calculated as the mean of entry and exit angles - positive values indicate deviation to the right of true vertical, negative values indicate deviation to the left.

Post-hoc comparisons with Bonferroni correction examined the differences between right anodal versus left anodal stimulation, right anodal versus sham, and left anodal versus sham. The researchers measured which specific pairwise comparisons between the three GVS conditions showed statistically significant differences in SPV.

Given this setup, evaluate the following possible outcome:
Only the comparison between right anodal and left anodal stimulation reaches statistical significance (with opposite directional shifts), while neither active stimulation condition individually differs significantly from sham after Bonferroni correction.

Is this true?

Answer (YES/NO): NO